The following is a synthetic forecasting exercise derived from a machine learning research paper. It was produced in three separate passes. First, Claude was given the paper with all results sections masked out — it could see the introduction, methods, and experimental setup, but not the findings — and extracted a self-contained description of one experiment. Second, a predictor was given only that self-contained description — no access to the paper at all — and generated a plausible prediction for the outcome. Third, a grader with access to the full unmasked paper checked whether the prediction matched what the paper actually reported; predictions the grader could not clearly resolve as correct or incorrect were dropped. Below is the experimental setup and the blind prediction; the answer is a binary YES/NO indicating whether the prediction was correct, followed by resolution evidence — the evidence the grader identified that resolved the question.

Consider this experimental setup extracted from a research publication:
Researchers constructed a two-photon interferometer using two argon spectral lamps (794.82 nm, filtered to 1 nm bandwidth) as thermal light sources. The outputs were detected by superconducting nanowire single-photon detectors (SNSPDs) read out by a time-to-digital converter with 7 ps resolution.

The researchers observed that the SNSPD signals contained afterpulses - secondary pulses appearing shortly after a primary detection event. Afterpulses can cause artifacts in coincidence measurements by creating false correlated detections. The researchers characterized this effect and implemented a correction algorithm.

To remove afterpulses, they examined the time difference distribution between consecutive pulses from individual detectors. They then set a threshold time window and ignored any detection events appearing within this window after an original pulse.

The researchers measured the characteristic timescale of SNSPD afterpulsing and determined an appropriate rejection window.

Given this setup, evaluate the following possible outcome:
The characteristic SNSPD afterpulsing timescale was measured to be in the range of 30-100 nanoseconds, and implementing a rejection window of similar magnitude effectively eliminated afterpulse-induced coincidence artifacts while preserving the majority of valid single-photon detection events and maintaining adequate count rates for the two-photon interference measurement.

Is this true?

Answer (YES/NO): YES